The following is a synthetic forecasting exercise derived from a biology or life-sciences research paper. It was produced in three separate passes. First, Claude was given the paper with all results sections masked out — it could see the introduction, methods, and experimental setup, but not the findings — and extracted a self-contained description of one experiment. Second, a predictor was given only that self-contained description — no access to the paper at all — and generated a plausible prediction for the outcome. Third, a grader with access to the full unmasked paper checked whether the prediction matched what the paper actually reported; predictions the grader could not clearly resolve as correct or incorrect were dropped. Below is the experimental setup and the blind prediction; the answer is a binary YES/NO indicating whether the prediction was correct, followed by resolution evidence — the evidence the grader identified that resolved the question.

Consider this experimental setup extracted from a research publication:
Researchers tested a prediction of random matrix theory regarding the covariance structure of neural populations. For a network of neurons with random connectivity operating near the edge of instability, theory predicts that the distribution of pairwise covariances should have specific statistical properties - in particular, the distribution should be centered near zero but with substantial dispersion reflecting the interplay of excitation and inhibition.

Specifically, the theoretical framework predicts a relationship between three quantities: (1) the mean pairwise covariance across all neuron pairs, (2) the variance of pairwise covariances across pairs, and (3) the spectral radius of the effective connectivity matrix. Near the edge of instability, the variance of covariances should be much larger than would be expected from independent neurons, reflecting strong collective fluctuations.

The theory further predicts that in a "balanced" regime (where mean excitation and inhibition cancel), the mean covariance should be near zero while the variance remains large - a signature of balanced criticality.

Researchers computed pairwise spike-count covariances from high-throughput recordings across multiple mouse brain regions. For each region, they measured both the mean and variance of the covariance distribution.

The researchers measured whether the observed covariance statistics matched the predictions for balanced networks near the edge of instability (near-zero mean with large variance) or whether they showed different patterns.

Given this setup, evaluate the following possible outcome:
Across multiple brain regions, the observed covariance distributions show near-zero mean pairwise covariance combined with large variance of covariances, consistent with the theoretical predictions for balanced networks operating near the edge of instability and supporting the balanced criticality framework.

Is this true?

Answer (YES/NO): YES